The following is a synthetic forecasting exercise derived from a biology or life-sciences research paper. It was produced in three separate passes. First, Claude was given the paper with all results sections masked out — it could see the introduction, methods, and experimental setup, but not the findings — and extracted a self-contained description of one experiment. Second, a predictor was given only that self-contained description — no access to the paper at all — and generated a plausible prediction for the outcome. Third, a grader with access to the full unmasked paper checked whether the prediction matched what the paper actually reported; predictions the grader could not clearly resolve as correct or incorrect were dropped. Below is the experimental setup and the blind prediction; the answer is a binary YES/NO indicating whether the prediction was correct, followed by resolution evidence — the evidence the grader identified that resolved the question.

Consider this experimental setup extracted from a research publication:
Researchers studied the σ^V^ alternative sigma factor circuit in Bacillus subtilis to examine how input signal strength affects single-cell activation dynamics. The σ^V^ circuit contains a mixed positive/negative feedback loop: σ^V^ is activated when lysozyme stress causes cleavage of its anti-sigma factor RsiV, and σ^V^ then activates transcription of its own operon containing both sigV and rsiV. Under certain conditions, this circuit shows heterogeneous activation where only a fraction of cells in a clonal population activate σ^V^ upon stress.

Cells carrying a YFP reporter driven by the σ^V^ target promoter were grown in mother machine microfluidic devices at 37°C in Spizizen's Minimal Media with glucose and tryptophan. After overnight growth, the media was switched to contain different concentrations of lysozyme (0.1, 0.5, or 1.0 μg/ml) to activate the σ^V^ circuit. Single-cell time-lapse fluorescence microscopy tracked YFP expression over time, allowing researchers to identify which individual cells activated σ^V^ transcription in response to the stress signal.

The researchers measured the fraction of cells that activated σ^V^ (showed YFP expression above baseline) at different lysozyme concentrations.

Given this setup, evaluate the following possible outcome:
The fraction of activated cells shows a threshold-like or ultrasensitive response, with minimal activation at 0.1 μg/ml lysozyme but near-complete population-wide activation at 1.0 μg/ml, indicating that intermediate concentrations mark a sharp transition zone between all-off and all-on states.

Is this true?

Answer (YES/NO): NO